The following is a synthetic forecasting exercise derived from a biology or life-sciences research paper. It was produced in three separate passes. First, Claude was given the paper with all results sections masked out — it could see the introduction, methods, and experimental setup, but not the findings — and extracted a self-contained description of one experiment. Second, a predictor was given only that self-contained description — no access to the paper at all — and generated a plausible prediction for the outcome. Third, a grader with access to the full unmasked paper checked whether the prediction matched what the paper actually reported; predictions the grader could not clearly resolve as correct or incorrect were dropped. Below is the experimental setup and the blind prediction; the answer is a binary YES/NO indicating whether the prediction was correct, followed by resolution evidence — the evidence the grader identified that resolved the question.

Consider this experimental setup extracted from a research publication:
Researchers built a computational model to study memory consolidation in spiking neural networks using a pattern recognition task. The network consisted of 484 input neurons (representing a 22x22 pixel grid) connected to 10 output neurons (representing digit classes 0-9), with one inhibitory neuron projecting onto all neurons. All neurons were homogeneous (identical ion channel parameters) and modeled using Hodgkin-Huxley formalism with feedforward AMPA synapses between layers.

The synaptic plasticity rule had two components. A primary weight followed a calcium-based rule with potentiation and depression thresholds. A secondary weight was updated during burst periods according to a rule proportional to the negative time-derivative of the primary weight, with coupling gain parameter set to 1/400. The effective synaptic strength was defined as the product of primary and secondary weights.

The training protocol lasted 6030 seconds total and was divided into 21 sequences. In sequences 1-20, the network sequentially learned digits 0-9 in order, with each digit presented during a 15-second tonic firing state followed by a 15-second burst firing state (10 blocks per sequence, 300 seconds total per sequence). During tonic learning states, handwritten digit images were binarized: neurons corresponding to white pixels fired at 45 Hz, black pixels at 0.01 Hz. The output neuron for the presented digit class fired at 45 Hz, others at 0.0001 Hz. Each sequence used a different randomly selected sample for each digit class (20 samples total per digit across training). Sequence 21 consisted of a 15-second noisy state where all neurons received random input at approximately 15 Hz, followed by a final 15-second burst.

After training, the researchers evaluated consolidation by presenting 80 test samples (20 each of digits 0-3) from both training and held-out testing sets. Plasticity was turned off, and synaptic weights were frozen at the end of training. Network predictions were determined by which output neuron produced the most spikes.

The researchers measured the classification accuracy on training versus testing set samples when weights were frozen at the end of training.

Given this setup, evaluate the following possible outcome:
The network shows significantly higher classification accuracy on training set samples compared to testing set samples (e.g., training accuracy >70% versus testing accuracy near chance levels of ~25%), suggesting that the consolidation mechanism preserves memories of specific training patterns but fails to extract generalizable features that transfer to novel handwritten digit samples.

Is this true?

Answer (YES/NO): NO